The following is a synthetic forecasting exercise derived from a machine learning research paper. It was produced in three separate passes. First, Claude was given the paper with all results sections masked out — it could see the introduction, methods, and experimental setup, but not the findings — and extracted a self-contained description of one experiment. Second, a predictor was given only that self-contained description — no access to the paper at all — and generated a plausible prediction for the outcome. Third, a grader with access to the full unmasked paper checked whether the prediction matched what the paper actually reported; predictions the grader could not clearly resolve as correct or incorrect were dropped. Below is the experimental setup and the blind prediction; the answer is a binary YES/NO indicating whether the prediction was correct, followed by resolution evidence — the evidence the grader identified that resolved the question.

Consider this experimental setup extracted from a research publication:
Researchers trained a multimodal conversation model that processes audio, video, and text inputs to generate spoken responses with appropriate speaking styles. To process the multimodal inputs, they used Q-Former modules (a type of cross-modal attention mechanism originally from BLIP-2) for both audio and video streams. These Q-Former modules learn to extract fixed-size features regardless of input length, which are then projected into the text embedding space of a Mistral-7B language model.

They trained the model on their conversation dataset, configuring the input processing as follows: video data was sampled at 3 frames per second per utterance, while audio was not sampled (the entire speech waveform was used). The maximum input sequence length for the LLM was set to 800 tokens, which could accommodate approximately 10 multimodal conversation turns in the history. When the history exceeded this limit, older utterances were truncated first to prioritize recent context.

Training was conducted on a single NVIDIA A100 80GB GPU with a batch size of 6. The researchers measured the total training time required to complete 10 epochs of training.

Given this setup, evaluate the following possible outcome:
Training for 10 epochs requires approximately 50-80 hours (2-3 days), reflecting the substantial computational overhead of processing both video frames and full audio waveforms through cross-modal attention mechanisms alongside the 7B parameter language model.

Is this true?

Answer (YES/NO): NO